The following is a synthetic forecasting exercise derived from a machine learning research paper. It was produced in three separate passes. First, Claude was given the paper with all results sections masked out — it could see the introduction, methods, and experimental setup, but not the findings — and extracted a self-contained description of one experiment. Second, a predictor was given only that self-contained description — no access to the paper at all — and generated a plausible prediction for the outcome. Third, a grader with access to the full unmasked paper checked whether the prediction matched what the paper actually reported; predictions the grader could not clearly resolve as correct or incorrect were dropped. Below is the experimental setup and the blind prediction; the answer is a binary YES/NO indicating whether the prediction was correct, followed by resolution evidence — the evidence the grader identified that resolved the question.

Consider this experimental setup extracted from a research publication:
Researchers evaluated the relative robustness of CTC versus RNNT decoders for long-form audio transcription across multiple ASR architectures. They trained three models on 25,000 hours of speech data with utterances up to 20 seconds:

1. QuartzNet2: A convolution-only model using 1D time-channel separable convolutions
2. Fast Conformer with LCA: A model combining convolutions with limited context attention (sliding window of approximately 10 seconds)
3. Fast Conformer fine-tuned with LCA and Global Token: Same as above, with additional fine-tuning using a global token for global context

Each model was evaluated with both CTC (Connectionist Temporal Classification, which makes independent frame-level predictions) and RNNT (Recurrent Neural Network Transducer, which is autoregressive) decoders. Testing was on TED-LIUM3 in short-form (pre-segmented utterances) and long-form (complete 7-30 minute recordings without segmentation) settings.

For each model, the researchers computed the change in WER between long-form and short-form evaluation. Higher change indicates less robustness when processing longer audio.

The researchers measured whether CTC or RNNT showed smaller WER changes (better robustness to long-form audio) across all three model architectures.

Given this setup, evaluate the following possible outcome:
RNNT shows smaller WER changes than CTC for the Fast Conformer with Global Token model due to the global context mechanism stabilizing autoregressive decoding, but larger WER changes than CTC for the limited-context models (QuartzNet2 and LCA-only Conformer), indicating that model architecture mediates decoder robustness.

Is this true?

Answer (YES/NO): NO